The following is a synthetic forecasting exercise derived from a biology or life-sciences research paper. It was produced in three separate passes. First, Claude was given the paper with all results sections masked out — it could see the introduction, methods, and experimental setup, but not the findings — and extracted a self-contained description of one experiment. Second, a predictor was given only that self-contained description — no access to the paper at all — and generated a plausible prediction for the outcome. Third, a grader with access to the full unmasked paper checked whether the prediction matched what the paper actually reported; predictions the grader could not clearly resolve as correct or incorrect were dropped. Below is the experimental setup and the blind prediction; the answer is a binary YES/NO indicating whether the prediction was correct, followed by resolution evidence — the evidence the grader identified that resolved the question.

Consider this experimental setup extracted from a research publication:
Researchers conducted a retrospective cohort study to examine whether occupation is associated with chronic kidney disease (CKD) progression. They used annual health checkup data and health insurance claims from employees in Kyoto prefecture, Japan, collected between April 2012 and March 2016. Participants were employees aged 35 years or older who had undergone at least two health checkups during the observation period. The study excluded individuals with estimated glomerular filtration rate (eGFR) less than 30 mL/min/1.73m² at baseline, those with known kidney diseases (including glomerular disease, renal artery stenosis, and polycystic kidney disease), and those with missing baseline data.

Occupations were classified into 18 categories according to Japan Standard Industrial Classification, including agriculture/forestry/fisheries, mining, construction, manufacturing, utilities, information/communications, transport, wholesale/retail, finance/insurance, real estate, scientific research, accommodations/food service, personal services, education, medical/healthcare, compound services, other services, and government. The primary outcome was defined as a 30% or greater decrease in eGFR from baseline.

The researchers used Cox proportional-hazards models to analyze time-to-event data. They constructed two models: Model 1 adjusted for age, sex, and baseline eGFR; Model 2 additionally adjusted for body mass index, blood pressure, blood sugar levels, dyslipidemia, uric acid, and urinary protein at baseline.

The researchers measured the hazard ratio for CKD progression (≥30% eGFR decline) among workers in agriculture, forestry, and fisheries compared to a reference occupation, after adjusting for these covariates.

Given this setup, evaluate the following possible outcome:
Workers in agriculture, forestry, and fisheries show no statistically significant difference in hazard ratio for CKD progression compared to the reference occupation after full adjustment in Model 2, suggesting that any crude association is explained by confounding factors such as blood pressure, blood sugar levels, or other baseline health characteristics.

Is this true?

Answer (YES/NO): YES